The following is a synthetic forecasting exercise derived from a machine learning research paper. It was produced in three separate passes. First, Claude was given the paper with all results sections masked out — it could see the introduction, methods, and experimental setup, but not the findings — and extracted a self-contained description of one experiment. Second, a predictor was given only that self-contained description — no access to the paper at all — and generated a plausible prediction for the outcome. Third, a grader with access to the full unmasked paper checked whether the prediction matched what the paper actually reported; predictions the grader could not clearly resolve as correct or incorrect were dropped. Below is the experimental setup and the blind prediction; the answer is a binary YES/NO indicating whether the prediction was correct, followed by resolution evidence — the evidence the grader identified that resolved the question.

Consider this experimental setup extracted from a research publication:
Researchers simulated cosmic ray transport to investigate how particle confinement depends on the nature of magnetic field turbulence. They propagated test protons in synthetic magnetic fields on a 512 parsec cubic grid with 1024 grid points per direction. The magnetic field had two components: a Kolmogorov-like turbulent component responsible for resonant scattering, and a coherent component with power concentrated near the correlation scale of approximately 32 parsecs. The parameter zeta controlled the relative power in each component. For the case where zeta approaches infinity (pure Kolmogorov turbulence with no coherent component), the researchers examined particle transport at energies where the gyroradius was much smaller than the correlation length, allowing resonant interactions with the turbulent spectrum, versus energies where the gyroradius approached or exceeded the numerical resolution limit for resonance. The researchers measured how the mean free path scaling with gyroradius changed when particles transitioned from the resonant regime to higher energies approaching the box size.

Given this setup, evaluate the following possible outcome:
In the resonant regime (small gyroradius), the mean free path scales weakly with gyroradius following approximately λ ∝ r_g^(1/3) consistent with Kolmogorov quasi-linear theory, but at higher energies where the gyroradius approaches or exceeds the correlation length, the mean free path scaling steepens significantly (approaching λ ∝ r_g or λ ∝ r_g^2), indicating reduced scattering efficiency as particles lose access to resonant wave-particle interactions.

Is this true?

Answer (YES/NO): YES